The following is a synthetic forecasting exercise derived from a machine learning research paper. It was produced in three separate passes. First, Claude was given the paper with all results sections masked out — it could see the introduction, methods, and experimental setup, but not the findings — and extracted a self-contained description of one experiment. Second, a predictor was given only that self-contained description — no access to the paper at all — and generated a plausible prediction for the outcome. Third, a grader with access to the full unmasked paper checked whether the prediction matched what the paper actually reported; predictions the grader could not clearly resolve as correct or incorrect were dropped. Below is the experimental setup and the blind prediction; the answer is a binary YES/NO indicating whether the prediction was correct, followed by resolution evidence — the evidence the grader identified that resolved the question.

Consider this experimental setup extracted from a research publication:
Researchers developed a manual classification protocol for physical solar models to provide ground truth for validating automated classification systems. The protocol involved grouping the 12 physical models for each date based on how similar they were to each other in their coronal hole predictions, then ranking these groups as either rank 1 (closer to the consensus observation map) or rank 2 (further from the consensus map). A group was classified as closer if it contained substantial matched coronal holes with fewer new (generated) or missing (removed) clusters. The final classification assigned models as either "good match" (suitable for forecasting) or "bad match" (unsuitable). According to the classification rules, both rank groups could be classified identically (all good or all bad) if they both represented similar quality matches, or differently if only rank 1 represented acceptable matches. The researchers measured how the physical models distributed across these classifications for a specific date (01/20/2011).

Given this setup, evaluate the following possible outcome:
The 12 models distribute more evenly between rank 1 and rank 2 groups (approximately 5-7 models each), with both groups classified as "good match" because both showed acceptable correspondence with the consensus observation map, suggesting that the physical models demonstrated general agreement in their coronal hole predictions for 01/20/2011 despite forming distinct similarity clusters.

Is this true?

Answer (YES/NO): NO